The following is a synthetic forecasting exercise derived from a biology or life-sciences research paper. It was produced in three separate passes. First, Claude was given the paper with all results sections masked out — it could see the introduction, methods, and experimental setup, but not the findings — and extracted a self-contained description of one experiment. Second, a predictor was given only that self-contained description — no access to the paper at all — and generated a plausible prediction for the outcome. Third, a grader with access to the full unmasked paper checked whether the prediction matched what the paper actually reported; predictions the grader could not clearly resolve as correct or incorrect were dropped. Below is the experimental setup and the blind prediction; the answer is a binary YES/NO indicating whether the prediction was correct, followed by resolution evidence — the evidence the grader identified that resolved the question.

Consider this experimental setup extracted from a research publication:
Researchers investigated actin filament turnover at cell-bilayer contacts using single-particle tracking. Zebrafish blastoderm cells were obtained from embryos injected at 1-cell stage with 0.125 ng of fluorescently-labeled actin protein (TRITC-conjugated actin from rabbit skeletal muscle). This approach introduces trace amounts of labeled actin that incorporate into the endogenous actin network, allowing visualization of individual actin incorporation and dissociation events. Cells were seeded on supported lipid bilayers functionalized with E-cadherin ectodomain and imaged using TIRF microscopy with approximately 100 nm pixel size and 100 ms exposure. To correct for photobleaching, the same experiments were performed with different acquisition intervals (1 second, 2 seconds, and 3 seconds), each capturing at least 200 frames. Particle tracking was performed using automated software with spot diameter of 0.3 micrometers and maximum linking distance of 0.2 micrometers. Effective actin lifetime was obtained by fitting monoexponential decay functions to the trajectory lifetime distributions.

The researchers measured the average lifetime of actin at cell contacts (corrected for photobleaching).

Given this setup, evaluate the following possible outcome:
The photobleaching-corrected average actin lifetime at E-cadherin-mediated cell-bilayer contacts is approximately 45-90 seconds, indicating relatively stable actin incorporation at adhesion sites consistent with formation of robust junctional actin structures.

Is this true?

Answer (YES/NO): NO